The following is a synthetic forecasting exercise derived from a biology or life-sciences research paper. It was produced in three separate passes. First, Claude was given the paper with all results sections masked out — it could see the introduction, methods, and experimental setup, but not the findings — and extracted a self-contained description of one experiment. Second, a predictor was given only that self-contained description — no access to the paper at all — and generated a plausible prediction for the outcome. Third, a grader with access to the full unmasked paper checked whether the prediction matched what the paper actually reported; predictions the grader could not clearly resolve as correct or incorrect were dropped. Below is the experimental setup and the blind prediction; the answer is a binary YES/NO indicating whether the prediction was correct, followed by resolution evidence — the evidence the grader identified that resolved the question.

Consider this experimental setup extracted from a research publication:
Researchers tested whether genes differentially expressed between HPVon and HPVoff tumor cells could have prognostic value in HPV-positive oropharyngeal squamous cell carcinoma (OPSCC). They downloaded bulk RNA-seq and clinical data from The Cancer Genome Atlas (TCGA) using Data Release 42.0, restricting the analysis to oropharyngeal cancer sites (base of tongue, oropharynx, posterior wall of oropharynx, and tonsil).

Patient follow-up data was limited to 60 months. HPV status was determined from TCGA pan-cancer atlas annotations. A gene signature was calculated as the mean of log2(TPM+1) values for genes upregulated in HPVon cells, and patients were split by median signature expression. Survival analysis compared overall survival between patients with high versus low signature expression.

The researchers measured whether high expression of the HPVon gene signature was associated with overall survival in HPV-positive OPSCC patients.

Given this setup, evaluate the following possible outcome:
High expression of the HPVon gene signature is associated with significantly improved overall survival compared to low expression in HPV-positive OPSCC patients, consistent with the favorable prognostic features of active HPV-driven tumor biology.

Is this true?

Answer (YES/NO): NO